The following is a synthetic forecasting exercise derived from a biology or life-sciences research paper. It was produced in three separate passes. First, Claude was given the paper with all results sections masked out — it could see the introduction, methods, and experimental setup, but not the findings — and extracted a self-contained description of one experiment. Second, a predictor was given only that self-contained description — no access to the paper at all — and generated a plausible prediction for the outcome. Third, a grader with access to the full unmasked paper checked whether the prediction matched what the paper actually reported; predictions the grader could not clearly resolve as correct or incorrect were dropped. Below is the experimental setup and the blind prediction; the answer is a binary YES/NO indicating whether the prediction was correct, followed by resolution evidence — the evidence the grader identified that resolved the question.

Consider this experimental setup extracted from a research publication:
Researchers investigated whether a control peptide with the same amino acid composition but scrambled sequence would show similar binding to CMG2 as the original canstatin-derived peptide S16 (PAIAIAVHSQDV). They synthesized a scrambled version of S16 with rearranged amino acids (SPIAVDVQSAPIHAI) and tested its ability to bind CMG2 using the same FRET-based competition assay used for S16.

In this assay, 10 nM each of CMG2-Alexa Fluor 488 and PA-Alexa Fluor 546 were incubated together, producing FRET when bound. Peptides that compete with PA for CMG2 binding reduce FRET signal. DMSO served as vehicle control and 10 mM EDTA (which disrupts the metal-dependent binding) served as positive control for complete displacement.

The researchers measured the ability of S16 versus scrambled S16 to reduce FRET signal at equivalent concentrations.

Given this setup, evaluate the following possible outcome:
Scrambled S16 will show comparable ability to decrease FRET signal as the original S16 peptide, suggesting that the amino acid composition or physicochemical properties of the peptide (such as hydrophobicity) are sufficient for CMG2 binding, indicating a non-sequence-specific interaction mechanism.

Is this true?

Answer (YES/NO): NO